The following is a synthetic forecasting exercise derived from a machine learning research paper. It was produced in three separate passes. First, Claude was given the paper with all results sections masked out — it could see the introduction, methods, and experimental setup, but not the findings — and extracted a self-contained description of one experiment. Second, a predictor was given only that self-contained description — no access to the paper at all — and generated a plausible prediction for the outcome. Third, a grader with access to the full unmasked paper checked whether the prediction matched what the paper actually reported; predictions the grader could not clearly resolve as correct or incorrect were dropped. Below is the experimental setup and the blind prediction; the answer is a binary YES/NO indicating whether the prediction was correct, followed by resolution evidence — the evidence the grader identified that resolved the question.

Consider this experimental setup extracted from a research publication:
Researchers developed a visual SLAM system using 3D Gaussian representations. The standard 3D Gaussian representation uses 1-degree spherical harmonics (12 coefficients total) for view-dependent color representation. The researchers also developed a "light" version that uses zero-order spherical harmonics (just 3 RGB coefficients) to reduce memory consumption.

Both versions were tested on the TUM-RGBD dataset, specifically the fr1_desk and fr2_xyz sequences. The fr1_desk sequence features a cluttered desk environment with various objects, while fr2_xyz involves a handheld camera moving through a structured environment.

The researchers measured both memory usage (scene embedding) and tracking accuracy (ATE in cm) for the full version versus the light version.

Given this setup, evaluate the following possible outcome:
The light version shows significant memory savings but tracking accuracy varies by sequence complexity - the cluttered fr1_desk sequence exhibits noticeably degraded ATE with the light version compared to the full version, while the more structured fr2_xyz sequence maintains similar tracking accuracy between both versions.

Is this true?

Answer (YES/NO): NO